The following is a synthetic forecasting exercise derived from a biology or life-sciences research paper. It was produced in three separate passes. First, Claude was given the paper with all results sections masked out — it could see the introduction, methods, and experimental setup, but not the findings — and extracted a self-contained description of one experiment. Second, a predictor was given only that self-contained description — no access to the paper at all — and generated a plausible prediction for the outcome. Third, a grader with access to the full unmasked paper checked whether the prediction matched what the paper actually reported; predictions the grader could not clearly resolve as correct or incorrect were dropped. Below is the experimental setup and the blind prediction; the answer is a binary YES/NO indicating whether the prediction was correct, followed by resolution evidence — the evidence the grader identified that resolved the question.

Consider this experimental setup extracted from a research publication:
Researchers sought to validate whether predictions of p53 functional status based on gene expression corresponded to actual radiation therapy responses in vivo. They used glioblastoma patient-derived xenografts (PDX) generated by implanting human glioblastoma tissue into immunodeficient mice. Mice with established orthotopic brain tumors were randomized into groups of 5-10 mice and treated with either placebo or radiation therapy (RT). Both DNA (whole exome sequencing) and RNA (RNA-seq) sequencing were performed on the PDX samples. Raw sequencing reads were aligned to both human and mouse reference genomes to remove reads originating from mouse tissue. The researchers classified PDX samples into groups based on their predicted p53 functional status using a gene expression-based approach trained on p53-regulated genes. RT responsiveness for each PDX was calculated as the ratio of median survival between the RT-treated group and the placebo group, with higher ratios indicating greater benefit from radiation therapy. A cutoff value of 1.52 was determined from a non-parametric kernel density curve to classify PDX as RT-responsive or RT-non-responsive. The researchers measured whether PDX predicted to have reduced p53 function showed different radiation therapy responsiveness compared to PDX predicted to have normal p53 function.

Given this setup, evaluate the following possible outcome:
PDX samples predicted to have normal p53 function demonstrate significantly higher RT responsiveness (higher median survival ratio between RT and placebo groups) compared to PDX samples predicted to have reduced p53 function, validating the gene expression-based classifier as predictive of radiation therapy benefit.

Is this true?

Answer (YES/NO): NO